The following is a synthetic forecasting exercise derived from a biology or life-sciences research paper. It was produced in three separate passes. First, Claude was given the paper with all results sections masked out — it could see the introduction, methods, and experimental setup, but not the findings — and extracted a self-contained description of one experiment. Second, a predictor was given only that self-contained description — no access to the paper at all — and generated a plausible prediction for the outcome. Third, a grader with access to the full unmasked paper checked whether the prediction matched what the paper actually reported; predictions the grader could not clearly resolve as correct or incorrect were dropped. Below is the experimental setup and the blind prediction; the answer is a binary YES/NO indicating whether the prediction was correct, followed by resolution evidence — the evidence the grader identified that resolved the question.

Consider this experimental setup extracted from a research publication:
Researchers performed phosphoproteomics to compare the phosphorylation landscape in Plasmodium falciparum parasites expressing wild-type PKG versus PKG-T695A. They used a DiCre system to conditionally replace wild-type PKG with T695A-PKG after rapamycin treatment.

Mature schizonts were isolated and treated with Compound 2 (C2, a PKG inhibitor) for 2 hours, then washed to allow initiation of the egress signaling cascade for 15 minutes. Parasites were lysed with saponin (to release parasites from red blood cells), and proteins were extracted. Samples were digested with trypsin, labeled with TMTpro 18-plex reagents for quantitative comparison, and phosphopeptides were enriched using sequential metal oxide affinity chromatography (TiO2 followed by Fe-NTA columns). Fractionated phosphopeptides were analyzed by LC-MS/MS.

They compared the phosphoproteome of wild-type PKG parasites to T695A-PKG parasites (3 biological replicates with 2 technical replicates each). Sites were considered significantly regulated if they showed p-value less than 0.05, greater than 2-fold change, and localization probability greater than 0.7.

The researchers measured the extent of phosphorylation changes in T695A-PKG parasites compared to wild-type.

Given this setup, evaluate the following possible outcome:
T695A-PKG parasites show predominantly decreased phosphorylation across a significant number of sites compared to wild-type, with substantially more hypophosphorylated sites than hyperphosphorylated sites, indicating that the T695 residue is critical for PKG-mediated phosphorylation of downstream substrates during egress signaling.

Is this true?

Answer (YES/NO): NO